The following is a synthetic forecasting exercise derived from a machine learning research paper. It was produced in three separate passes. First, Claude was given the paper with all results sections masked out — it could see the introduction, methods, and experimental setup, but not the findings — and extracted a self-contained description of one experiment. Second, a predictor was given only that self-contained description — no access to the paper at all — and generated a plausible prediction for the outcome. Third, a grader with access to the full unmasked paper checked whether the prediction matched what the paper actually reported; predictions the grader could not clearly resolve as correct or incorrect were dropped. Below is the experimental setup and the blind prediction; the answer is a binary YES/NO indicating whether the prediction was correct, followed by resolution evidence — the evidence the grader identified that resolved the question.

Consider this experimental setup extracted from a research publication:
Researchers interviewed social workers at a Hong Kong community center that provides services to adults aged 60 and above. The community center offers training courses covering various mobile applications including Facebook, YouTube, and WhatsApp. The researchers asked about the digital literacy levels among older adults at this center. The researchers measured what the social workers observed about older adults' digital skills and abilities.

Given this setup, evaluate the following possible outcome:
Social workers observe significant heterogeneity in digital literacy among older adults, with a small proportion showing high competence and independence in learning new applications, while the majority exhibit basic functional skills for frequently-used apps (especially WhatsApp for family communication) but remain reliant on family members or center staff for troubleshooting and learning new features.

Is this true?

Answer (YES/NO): NO